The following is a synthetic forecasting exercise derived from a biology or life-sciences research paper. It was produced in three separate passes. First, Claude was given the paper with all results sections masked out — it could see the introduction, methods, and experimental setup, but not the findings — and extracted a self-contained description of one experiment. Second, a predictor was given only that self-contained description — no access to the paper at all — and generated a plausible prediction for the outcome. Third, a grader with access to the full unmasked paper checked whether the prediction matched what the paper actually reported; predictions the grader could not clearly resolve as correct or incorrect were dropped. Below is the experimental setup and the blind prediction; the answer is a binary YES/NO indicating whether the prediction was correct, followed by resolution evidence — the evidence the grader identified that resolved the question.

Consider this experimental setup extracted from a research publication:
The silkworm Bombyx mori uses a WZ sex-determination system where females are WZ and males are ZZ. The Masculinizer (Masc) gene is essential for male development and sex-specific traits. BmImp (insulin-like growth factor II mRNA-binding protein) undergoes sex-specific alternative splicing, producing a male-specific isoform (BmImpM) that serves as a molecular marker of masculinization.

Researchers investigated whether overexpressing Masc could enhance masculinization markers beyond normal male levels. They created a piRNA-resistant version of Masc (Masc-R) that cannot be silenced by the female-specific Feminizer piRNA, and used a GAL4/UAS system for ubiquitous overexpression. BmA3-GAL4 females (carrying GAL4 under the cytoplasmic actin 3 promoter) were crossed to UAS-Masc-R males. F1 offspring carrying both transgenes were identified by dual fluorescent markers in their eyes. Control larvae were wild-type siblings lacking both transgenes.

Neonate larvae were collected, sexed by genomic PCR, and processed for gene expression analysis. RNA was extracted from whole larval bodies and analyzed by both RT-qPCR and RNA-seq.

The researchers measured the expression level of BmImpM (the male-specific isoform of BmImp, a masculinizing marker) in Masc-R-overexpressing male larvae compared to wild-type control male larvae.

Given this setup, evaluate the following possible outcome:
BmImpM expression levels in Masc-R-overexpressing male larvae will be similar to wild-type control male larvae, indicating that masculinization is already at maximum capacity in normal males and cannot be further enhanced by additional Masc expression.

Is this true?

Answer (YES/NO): YES